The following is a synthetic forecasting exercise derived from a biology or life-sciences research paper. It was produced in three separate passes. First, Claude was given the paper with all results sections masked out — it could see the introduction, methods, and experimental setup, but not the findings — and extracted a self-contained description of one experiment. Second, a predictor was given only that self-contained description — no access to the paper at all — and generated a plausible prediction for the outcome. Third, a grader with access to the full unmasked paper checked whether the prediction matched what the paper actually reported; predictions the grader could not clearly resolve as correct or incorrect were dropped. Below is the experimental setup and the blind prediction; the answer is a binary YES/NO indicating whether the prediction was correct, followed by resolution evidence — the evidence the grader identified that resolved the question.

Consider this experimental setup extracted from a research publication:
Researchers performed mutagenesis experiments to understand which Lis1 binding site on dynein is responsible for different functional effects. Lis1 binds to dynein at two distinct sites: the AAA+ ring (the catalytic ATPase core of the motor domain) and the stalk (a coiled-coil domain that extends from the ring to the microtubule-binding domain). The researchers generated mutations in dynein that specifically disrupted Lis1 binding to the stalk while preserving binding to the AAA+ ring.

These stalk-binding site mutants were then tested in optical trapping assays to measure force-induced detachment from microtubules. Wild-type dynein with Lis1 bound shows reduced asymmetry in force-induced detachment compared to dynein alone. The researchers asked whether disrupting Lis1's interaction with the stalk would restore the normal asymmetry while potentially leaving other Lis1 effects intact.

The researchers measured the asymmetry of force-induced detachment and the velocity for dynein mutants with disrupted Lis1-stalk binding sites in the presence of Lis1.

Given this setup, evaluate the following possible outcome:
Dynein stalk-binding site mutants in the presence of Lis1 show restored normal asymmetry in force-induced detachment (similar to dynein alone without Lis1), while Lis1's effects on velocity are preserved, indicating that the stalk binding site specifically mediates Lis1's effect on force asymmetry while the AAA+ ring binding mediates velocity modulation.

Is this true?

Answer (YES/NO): YES